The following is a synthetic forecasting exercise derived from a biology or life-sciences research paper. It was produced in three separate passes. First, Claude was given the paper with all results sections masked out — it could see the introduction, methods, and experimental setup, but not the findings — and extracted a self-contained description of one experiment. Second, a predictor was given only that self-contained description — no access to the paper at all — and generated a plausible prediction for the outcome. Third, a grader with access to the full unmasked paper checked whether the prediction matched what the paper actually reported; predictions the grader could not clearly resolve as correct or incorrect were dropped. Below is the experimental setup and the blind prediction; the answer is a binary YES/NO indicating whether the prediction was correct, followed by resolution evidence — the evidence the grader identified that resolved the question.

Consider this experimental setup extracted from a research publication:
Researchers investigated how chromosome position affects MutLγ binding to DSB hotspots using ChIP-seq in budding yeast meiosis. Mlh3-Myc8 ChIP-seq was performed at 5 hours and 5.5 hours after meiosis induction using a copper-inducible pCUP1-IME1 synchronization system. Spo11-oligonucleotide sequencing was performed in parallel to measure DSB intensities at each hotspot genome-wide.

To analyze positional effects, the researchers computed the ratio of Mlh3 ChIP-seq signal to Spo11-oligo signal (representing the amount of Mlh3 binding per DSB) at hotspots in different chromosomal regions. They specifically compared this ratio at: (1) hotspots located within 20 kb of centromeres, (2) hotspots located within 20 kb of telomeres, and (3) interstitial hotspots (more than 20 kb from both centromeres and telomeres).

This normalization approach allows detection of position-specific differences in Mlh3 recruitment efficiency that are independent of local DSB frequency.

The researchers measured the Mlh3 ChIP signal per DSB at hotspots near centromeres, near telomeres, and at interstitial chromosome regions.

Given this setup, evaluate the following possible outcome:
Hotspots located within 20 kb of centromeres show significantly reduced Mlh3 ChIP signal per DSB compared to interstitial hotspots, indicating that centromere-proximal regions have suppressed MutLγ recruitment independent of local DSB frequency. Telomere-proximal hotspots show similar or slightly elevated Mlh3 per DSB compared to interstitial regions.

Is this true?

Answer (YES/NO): YES